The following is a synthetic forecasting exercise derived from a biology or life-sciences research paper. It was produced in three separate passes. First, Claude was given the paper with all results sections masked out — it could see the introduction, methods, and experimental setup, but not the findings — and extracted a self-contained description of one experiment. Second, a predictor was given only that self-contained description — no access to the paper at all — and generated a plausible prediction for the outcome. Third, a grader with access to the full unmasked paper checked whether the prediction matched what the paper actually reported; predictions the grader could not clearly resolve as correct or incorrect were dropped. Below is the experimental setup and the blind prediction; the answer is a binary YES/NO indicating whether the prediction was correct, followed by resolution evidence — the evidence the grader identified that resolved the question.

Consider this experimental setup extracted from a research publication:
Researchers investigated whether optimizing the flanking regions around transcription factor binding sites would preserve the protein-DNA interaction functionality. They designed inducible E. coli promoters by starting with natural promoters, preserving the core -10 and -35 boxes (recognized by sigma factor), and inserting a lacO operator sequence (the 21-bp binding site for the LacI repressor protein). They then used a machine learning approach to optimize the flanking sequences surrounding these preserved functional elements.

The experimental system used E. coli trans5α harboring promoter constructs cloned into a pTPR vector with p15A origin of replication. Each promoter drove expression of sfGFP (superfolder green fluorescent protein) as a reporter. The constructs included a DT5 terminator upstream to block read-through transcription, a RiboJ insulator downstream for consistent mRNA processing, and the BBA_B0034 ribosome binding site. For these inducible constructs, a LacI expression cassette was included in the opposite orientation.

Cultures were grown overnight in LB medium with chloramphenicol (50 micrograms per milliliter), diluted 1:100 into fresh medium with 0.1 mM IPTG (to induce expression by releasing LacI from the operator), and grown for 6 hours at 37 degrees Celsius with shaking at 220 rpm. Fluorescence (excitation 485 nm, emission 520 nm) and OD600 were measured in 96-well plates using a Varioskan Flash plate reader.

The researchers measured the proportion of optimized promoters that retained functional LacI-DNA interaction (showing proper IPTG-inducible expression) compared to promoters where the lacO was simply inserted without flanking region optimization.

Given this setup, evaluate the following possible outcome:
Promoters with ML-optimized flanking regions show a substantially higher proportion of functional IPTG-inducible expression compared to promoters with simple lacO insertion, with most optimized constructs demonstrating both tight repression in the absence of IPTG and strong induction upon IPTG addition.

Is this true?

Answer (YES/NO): YES